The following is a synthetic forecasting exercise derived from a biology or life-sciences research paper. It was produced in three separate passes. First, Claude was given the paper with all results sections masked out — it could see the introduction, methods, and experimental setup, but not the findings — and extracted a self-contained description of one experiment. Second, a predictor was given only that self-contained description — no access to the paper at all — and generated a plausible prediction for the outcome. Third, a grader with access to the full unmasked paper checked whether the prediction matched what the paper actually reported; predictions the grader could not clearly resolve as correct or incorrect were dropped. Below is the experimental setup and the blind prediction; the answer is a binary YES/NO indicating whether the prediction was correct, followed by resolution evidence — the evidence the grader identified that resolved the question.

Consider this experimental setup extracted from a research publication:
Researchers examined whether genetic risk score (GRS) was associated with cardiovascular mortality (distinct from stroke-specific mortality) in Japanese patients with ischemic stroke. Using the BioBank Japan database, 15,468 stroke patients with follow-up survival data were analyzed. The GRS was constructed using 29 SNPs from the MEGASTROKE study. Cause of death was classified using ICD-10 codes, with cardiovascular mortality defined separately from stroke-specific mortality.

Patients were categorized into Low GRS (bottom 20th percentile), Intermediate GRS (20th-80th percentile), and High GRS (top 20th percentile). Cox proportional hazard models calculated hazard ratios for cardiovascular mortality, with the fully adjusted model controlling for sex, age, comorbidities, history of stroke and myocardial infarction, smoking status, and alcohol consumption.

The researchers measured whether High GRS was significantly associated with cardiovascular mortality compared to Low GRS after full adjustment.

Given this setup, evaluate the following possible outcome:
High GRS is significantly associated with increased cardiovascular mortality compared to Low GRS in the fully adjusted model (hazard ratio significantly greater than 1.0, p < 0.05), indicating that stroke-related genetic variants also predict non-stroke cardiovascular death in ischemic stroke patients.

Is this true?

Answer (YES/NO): YES